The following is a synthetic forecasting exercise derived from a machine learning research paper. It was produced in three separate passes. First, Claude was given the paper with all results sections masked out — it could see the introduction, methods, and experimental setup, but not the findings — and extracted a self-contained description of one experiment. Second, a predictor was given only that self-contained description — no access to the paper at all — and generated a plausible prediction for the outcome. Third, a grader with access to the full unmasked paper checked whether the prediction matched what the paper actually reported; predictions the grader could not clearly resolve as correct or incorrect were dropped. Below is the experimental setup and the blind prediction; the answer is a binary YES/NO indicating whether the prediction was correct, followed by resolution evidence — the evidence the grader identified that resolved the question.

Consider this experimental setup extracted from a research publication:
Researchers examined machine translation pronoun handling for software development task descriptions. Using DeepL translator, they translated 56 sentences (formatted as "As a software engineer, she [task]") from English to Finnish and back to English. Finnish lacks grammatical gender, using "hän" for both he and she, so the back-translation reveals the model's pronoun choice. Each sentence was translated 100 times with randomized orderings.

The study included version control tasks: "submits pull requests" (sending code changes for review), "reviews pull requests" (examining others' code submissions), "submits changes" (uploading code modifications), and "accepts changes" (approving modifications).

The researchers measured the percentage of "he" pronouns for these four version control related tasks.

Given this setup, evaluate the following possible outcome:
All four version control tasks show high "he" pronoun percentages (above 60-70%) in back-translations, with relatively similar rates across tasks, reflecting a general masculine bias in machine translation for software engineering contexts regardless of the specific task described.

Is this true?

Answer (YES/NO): NO